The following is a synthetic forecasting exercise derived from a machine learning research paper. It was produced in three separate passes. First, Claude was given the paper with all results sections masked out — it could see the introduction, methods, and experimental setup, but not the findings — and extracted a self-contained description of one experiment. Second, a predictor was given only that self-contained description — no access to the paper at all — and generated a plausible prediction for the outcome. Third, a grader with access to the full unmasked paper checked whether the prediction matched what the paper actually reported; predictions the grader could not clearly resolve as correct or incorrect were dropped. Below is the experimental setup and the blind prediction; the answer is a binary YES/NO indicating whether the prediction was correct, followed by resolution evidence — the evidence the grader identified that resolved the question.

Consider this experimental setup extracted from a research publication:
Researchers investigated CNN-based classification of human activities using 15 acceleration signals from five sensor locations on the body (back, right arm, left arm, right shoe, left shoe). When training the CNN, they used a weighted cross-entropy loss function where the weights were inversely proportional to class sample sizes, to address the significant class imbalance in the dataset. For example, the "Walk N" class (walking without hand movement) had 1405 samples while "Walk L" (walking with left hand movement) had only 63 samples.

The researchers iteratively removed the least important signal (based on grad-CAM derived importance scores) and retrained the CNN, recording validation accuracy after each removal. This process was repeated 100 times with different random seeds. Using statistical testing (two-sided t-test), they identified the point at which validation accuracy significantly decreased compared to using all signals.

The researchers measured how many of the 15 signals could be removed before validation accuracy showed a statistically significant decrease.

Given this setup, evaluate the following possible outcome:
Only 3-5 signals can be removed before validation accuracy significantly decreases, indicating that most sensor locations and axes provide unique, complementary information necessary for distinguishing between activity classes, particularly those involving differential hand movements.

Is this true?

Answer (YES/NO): NO